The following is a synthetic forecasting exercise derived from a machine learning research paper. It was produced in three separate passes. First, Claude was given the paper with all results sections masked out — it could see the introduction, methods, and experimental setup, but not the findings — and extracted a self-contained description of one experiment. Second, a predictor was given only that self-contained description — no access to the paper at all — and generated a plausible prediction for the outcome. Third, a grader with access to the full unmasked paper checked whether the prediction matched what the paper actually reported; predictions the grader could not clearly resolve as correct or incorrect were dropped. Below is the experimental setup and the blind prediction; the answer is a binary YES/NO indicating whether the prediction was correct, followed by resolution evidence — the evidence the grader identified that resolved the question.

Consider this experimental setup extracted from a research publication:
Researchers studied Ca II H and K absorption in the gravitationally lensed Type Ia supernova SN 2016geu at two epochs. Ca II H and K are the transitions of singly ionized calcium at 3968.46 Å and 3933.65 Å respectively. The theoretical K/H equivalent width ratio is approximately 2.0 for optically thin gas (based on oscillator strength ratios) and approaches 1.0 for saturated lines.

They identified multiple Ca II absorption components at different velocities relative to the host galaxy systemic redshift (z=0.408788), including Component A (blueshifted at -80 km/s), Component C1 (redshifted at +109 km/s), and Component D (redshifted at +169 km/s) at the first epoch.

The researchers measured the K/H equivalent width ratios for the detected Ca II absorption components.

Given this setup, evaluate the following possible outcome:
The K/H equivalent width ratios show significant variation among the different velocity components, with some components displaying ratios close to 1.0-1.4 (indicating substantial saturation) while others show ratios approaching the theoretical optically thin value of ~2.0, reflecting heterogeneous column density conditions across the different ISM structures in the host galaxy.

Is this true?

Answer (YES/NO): NO